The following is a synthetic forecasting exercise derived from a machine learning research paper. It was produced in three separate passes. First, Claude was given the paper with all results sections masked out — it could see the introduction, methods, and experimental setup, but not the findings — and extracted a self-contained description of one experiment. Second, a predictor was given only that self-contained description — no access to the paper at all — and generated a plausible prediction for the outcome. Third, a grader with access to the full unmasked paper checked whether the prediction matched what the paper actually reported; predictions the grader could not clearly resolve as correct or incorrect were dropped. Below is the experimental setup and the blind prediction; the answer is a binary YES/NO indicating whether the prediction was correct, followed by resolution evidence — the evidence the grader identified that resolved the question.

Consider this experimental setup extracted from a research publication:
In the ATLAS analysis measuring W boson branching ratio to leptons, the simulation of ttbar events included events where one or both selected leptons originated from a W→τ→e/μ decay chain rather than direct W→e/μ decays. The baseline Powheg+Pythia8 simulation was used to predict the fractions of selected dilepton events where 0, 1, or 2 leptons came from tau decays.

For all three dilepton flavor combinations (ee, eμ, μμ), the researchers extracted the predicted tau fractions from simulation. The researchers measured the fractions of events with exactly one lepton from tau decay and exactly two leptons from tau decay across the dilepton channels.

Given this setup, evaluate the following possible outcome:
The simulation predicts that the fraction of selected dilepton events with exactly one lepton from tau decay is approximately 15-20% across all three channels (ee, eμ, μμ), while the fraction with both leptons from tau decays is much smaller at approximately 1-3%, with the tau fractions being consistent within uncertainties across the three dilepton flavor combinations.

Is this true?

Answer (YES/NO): NO